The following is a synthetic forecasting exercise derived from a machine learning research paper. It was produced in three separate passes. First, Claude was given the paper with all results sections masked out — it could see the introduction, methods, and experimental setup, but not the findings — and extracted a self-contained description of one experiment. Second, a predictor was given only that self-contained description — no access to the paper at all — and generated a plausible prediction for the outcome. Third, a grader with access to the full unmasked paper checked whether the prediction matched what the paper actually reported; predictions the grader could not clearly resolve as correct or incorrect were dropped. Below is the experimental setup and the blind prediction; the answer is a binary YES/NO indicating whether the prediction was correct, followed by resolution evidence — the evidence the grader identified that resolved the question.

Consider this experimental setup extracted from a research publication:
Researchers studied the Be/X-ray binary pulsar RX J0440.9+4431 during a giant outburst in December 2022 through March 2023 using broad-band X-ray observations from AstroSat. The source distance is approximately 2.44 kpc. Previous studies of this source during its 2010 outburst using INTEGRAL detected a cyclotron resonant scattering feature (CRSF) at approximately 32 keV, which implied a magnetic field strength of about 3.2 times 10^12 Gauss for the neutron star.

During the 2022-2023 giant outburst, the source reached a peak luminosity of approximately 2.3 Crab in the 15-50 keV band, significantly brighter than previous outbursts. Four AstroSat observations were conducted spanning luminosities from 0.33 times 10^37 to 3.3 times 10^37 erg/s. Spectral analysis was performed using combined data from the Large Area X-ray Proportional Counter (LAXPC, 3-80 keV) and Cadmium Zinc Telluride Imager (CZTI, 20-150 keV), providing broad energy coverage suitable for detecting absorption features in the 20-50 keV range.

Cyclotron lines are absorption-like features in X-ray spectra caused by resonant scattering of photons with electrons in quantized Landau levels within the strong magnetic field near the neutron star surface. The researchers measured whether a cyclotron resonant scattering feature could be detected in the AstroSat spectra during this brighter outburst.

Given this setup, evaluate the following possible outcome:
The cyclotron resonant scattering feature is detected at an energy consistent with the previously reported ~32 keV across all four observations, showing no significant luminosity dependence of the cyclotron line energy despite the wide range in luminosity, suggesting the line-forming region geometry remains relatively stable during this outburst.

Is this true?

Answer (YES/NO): NO